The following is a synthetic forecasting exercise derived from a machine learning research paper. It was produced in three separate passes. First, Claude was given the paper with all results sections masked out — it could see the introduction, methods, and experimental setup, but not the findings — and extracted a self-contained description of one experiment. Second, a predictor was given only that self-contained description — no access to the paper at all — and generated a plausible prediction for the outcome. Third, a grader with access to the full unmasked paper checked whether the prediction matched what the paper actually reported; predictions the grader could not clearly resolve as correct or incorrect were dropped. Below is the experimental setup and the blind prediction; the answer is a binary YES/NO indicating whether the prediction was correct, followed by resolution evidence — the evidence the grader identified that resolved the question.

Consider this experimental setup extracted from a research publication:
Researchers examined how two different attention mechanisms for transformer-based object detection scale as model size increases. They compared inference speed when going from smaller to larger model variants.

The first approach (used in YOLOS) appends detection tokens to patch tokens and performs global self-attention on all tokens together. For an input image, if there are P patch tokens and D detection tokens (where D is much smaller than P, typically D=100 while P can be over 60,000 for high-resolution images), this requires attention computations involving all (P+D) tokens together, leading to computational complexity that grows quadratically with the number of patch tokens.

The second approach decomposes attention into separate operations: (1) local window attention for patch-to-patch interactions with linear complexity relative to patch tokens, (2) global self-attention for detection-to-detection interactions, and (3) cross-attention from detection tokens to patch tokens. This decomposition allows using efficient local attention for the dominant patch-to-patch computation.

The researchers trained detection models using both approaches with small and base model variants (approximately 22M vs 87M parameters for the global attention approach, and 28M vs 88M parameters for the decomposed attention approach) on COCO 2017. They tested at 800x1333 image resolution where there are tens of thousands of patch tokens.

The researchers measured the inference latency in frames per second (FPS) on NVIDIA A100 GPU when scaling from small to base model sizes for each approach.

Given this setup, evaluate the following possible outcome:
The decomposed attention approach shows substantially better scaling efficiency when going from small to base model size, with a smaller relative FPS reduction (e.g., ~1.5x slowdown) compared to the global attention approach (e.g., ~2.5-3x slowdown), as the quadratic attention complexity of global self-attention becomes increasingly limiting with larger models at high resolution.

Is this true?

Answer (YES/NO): NO